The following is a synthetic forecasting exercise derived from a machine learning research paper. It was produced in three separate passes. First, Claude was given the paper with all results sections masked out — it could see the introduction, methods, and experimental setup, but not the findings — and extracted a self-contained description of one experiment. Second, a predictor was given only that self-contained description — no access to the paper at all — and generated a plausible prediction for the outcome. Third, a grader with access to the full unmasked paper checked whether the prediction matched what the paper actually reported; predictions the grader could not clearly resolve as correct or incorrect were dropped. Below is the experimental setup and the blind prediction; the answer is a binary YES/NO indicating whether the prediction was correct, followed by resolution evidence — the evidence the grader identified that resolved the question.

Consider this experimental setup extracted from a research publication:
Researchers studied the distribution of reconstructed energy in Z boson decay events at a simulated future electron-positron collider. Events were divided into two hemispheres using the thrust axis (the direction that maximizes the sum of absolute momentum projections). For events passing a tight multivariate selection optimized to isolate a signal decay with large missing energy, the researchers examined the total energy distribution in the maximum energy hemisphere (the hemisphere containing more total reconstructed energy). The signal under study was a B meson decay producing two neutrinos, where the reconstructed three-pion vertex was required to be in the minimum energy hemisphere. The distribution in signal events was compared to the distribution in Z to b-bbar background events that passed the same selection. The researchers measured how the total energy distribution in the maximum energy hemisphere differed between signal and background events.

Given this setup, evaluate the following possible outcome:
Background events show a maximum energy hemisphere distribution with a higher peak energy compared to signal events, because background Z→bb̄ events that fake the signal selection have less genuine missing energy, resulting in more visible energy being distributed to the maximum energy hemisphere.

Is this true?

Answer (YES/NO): NO